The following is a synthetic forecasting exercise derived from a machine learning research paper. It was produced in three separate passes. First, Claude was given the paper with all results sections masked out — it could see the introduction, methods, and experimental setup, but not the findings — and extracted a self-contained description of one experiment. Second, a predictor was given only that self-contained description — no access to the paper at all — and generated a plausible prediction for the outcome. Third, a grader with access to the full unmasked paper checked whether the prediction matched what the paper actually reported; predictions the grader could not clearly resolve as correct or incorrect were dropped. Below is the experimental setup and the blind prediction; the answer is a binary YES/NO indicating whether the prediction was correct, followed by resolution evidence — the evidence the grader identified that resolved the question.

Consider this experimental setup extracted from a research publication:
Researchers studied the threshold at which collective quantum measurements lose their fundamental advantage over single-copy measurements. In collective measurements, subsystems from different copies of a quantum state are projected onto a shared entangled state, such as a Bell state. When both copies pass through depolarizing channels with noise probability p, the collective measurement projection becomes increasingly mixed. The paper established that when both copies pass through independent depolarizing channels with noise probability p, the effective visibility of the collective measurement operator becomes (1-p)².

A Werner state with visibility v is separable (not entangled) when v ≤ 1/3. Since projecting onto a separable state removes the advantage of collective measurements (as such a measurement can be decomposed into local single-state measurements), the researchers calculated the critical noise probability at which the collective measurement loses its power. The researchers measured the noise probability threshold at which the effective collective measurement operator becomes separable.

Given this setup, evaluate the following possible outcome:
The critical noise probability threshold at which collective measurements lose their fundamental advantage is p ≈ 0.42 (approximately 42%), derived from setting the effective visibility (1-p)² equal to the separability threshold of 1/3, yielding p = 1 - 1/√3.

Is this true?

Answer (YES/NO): YES